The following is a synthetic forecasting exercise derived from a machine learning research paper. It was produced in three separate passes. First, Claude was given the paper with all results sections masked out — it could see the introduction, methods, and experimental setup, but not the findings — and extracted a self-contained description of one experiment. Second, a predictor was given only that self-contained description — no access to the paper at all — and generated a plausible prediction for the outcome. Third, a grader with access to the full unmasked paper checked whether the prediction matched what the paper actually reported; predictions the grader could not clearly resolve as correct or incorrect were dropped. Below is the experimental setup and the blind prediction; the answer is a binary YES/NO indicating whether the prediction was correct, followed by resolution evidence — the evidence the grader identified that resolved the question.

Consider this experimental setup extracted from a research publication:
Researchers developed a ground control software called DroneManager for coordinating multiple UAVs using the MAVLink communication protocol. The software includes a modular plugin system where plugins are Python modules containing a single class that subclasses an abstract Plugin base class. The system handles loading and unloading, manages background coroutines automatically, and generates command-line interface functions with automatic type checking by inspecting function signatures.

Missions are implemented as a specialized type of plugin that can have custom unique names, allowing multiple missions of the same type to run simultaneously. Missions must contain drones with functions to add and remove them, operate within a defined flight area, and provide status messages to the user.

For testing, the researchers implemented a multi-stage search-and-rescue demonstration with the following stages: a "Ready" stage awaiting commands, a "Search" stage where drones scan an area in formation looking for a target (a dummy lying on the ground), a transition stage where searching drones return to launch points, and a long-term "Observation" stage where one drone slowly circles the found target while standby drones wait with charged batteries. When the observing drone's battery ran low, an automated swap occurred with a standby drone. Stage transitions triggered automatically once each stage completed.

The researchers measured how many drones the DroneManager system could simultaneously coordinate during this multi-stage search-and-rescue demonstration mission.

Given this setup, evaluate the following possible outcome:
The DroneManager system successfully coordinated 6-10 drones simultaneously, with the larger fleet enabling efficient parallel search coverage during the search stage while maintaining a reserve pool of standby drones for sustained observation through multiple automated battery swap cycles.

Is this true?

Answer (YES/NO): NO